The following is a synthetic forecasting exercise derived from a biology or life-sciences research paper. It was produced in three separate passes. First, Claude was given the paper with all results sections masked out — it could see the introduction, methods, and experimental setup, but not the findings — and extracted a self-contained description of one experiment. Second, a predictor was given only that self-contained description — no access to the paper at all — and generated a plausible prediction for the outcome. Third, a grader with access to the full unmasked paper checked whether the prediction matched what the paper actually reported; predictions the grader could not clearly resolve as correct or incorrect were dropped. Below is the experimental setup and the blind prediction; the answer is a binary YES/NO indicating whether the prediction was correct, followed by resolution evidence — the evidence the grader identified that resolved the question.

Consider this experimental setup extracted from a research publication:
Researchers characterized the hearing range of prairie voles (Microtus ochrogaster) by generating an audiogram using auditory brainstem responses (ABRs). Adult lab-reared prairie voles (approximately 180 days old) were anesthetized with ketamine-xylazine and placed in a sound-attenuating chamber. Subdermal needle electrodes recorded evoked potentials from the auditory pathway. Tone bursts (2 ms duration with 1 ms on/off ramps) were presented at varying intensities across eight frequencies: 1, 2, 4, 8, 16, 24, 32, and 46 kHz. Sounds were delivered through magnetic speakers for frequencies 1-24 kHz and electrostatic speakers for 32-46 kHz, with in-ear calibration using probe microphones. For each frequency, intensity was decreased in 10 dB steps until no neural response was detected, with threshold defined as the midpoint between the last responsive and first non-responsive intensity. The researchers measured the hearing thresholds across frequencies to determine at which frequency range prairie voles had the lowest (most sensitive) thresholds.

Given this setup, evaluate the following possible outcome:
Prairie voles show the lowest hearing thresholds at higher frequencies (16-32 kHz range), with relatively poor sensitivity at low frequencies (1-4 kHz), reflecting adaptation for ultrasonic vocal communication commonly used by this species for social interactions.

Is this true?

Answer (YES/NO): NO